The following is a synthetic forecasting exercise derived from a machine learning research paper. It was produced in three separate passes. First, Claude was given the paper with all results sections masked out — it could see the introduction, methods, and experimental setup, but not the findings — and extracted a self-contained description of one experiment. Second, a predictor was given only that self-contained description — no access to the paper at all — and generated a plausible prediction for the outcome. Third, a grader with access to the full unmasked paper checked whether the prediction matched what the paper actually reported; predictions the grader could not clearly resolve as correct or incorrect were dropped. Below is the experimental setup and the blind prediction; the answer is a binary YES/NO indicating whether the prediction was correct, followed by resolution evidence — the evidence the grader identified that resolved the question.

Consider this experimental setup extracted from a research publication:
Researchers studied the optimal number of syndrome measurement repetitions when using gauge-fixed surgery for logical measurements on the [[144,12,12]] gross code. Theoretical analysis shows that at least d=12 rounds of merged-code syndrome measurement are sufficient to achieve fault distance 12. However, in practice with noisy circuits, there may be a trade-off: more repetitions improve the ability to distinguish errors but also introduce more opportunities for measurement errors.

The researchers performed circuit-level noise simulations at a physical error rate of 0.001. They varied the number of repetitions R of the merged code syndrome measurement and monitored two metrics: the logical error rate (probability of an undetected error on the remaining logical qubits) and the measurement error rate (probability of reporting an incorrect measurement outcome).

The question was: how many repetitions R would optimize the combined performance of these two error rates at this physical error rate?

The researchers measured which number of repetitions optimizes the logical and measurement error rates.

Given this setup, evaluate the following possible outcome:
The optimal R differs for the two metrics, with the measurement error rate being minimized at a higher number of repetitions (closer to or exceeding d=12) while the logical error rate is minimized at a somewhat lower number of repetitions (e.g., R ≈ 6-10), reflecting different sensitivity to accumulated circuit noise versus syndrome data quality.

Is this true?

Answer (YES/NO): NO